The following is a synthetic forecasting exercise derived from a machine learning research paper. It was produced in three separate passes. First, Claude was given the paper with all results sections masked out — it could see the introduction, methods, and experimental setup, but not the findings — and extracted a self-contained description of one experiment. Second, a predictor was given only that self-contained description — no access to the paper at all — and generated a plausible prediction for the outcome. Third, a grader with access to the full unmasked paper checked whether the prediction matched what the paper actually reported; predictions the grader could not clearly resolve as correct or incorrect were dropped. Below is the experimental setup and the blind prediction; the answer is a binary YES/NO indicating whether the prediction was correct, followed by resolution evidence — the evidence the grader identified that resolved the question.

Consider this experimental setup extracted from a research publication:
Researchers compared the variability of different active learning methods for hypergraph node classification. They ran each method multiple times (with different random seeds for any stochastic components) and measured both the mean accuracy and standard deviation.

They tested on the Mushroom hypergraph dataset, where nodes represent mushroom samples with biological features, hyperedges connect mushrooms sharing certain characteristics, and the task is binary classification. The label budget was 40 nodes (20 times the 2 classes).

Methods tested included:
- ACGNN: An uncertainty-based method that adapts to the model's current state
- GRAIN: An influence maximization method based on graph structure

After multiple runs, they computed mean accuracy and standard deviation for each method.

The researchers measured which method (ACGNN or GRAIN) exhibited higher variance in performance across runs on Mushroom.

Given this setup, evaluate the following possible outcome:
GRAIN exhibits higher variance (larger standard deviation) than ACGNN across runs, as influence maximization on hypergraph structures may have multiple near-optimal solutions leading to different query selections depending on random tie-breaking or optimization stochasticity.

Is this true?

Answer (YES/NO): NO